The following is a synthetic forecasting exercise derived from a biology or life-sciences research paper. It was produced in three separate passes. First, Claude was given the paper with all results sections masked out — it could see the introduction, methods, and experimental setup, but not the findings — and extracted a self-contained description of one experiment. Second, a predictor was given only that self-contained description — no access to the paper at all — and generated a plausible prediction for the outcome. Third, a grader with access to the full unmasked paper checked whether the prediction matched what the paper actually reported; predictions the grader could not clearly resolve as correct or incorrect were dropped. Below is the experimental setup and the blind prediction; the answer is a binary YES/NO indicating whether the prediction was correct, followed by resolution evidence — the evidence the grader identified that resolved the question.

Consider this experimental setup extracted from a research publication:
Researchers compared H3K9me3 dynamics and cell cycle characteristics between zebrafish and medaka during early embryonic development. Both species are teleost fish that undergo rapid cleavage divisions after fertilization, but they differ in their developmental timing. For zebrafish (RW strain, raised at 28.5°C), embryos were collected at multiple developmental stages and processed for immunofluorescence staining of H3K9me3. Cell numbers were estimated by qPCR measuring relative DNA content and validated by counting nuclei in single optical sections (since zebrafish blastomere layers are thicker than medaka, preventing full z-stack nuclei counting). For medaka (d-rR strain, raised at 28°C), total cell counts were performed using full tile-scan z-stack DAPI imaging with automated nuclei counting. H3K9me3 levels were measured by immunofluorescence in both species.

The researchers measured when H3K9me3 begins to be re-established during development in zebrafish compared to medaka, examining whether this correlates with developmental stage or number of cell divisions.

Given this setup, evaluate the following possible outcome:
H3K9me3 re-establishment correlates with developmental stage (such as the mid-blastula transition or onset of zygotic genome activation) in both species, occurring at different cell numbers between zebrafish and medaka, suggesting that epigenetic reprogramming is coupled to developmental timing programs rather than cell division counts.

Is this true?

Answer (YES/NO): NO